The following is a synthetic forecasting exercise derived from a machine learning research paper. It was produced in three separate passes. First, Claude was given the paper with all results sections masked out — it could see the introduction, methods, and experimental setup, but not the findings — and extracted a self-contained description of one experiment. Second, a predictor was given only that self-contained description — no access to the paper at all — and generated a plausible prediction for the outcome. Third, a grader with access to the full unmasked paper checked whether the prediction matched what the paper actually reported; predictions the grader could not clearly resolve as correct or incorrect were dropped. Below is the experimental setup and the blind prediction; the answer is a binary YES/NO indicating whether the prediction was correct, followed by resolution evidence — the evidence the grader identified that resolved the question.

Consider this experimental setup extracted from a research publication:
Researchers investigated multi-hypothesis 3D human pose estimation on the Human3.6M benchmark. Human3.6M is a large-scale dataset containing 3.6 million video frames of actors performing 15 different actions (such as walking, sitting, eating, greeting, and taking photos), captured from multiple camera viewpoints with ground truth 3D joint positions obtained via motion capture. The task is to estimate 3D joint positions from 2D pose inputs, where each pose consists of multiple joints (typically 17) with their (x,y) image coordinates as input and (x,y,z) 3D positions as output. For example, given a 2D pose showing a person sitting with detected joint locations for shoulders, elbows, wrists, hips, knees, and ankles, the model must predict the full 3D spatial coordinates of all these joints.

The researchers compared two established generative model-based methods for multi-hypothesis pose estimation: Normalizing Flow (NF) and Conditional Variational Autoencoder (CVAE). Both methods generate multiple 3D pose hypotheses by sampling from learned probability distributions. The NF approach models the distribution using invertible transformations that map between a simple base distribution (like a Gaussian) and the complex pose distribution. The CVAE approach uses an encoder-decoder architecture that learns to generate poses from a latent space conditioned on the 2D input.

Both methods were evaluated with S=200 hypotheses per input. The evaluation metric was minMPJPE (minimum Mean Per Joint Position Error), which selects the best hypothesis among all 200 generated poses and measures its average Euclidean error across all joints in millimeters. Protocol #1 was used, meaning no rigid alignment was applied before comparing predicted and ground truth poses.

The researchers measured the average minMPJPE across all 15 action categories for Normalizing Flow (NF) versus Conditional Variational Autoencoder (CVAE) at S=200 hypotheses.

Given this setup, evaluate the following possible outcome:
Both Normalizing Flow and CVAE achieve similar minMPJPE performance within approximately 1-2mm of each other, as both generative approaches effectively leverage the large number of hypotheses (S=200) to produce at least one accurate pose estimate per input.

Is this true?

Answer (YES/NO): NO